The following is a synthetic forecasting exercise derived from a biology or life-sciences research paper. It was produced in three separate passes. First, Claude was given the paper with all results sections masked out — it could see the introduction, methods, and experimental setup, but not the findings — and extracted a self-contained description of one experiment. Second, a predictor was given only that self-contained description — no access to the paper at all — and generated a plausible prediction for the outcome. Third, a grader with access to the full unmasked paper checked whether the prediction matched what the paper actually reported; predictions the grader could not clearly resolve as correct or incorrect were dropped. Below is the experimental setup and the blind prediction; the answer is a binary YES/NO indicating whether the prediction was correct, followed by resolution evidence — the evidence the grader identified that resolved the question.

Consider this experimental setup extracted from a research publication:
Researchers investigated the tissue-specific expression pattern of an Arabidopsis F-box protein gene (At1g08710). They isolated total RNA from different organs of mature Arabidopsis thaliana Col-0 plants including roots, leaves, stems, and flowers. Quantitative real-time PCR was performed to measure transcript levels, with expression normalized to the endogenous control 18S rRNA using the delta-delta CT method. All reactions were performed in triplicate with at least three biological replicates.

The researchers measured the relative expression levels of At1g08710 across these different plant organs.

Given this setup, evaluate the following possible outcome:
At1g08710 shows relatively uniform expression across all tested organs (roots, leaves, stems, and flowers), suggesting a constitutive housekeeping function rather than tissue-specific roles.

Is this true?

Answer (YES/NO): NO